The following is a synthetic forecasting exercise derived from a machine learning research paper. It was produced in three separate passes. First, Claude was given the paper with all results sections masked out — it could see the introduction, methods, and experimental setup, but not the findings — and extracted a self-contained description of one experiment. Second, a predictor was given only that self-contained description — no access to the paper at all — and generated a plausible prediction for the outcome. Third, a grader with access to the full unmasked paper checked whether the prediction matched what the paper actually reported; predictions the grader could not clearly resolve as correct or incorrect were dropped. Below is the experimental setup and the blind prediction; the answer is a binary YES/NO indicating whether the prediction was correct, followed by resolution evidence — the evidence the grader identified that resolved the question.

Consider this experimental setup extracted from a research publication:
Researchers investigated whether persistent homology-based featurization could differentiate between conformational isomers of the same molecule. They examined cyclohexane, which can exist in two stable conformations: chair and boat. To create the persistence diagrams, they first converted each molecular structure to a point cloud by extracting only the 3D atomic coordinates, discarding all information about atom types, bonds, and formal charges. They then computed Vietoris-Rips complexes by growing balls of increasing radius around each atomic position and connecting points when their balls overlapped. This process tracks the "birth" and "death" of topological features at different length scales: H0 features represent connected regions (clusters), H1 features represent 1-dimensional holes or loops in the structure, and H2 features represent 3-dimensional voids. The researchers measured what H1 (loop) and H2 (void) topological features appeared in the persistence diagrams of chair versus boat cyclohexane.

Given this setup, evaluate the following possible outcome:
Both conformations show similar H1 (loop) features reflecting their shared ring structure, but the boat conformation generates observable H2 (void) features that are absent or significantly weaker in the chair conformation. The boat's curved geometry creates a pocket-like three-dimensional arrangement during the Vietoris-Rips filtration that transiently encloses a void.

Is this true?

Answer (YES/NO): NO